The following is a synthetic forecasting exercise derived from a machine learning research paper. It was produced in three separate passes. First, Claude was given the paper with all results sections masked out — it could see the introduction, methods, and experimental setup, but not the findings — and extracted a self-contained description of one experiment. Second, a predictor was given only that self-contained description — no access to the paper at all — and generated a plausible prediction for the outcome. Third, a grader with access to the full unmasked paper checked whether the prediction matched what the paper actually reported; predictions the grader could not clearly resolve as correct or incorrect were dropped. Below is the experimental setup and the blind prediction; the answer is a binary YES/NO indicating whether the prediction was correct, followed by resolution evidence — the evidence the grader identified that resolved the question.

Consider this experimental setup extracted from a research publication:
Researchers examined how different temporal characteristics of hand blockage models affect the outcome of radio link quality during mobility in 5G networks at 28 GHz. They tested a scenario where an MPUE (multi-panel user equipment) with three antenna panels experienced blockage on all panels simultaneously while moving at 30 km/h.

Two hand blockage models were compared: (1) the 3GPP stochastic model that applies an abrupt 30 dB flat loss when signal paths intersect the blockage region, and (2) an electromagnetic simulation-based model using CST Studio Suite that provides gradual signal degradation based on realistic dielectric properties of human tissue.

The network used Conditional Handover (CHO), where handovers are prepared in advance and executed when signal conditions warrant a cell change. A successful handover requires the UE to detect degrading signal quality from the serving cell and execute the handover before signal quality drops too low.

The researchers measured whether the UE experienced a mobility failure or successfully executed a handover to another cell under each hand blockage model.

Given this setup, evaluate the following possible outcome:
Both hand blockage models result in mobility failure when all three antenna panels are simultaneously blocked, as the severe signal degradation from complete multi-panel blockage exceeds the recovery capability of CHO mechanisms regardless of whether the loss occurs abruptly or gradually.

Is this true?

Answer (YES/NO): NO